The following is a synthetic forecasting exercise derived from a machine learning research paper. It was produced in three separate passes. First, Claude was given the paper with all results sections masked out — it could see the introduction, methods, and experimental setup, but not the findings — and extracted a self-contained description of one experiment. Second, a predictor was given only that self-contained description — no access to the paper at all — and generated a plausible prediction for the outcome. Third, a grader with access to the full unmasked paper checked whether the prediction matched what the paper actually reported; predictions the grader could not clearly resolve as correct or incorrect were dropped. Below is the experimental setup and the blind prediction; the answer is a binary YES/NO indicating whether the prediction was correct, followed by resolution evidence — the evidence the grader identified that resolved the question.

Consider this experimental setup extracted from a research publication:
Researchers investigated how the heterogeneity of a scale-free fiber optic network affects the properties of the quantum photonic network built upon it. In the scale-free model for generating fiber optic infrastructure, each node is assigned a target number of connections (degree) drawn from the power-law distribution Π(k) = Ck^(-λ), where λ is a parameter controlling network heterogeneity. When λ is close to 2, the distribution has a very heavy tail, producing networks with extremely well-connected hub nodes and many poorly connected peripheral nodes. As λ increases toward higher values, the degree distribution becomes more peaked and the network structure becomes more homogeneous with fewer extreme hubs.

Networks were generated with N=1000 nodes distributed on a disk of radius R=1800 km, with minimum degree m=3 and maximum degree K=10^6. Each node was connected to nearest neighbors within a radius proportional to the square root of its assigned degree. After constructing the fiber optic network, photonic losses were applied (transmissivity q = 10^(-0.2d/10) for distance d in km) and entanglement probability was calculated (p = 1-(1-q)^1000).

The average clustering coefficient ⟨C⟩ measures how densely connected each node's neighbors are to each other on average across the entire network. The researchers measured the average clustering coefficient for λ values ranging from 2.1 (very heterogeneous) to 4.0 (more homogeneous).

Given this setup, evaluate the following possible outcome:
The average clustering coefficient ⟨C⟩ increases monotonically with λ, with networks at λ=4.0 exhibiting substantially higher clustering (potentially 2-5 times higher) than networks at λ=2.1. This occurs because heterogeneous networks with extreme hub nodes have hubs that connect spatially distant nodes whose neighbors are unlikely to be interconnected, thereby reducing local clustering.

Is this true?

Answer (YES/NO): NO